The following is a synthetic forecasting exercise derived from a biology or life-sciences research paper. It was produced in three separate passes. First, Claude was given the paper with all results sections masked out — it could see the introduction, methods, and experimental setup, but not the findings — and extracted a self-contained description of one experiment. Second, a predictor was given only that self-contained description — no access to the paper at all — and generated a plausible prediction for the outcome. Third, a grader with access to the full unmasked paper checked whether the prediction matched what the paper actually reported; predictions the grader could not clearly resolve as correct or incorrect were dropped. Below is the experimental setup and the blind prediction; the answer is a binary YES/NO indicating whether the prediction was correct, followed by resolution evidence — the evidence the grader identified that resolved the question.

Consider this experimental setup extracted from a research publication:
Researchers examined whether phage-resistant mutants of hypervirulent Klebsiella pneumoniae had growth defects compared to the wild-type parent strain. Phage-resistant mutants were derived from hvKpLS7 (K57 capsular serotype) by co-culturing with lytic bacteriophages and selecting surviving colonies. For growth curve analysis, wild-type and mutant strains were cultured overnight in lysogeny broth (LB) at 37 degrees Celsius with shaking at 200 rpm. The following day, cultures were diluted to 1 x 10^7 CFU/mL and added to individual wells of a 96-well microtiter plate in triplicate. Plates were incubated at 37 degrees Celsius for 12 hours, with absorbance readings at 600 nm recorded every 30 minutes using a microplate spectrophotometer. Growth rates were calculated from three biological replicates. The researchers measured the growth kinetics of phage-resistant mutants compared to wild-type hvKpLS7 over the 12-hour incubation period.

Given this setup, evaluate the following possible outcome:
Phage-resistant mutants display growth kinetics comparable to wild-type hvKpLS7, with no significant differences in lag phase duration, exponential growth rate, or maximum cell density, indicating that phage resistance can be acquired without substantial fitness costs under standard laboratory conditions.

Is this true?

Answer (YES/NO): YES